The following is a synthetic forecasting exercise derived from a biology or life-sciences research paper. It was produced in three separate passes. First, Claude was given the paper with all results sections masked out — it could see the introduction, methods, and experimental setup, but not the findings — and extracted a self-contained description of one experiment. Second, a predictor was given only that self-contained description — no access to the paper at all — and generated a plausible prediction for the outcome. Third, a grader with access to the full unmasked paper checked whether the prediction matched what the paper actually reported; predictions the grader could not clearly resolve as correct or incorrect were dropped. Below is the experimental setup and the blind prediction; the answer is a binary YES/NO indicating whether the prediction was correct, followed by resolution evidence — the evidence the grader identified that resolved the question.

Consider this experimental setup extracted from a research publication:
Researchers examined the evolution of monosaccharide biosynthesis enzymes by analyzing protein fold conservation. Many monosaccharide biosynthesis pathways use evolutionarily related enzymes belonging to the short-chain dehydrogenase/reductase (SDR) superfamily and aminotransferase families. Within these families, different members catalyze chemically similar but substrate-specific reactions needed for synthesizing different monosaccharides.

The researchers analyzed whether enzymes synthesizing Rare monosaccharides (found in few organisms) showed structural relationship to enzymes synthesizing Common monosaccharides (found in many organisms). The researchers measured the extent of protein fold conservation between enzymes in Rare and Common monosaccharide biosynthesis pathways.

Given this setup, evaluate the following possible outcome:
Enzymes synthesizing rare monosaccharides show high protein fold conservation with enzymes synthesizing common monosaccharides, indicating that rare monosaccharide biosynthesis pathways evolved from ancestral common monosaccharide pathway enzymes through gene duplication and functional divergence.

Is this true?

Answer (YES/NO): YES